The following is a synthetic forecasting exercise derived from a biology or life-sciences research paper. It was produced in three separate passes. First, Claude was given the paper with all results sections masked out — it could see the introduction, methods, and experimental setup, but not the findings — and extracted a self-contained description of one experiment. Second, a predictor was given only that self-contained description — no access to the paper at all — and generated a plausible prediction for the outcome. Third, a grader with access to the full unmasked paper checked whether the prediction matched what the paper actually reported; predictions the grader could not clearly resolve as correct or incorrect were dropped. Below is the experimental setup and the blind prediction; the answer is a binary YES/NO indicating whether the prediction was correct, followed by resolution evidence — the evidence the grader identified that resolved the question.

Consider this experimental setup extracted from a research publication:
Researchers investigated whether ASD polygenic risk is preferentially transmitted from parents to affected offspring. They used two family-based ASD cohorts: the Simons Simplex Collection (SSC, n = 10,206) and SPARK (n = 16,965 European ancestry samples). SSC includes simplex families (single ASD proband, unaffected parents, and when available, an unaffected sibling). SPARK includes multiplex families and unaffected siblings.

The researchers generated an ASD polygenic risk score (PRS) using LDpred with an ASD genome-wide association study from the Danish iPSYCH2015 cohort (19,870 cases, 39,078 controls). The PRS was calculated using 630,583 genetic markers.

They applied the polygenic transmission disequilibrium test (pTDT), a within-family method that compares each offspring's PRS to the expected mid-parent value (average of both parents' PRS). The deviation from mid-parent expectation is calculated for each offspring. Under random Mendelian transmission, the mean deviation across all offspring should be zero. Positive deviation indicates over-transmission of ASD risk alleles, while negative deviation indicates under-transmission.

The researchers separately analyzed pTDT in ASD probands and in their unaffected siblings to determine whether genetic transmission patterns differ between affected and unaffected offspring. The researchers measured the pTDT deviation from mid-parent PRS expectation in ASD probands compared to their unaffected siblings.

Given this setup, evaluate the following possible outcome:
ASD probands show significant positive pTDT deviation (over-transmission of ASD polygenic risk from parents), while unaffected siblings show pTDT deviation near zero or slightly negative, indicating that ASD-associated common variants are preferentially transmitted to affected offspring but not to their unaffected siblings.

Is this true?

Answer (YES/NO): YES